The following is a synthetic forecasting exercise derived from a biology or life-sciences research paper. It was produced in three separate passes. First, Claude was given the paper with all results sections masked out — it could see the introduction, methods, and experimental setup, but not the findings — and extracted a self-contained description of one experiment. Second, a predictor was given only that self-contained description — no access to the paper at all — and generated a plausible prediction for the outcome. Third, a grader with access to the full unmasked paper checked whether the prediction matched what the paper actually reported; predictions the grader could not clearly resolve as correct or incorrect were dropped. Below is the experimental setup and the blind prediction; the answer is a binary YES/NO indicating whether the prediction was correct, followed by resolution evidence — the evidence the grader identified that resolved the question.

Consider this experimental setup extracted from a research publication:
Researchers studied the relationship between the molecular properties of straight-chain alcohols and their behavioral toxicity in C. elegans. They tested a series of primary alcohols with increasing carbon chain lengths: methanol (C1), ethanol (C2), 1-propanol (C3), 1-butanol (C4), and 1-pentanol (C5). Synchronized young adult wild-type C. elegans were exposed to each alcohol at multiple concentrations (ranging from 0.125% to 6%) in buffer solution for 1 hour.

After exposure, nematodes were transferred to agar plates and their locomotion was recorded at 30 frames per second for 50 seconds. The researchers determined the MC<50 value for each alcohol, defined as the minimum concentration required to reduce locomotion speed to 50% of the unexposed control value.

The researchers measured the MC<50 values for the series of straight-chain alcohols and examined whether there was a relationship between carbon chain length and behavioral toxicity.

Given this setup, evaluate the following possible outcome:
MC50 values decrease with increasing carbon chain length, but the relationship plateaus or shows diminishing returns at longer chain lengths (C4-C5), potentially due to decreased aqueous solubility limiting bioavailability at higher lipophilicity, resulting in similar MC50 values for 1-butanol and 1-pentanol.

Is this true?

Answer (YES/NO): NO